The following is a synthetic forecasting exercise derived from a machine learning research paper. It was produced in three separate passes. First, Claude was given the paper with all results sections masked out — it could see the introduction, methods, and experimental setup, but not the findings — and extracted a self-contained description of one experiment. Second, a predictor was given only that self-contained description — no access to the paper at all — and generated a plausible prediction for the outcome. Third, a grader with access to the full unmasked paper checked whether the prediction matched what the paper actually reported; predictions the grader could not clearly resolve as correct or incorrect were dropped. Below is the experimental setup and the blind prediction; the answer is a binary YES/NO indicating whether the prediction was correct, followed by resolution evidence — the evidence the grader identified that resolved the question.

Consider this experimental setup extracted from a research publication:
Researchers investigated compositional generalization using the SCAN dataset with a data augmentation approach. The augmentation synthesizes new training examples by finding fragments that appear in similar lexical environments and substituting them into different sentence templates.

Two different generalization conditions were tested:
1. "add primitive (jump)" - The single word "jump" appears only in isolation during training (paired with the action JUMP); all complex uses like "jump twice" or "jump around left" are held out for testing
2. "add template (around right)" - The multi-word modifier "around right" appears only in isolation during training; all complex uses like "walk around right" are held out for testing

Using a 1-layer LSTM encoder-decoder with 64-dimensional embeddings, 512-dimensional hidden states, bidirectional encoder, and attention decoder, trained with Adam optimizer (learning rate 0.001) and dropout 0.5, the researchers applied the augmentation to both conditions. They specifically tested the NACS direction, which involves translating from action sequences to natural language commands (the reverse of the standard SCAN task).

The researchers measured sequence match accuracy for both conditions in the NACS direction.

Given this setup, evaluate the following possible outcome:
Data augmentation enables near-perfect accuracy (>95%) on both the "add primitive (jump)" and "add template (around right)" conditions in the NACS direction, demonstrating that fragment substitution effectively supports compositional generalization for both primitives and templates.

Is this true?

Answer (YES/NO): NO